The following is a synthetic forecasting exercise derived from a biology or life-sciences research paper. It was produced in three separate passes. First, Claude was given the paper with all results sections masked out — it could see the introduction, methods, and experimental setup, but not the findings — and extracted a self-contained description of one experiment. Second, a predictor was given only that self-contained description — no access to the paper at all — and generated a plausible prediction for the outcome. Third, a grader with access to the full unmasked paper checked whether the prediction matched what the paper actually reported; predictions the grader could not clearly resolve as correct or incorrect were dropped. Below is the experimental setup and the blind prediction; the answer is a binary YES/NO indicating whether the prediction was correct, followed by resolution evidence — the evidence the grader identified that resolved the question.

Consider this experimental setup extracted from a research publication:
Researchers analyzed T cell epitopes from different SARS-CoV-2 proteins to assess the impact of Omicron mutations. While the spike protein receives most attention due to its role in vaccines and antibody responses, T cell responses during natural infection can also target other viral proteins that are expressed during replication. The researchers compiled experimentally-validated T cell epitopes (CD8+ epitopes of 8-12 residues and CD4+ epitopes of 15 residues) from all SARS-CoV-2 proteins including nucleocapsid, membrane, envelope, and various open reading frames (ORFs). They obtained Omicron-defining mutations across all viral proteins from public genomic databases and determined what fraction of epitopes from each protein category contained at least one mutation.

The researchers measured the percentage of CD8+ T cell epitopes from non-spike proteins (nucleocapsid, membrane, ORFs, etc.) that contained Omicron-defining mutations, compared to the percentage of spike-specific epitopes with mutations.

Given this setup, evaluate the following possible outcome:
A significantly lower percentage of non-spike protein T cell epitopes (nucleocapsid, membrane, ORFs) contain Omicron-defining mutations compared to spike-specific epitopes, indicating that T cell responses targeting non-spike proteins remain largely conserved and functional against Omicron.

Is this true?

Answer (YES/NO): YES